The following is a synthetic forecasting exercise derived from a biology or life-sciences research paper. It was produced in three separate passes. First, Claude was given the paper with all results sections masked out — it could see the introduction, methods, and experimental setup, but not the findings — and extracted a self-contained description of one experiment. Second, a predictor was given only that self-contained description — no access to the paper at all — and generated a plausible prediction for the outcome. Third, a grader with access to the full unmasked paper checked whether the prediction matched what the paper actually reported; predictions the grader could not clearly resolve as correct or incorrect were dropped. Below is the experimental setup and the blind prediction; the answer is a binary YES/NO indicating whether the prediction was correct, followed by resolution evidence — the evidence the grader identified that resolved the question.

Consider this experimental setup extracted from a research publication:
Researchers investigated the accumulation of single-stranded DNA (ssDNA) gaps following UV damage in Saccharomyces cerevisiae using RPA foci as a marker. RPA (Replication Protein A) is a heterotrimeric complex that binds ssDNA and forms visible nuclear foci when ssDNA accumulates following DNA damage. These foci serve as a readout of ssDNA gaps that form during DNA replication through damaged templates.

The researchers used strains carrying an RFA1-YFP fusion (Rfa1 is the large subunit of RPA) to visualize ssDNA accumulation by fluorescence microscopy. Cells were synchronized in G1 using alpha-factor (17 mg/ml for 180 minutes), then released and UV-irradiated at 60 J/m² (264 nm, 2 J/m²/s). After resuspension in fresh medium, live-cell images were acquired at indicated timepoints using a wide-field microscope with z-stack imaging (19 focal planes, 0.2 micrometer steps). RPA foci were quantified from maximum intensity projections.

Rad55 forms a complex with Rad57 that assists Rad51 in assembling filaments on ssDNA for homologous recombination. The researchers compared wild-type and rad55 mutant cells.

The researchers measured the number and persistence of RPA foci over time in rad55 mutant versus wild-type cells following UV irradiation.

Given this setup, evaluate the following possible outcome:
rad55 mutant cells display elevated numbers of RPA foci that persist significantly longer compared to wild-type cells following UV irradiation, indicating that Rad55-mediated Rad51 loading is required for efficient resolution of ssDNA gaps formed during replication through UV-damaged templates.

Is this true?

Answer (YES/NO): YES